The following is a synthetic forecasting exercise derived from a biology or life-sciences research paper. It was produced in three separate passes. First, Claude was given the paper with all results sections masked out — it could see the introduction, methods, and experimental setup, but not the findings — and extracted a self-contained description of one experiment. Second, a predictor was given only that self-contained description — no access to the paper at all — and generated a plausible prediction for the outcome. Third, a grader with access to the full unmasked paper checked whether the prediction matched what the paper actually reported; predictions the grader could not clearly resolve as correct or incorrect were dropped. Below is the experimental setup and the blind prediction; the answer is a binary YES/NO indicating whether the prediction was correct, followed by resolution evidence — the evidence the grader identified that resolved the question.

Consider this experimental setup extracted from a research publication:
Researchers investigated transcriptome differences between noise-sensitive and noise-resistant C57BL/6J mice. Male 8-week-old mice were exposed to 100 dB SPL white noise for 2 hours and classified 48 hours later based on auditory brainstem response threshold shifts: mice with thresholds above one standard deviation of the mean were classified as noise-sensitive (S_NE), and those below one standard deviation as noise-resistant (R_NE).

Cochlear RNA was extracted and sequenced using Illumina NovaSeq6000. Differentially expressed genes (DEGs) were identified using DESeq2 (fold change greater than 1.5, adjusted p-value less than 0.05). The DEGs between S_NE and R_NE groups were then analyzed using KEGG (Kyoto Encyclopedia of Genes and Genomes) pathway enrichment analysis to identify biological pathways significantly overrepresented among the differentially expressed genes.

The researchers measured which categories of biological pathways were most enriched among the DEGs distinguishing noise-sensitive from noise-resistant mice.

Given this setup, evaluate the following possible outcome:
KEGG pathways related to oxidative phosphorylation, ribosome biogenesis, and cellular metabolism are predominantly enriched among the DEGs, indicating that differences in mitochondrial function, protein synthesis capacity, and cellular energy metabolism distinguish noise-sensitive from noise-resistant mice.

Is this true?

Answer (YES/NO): NO